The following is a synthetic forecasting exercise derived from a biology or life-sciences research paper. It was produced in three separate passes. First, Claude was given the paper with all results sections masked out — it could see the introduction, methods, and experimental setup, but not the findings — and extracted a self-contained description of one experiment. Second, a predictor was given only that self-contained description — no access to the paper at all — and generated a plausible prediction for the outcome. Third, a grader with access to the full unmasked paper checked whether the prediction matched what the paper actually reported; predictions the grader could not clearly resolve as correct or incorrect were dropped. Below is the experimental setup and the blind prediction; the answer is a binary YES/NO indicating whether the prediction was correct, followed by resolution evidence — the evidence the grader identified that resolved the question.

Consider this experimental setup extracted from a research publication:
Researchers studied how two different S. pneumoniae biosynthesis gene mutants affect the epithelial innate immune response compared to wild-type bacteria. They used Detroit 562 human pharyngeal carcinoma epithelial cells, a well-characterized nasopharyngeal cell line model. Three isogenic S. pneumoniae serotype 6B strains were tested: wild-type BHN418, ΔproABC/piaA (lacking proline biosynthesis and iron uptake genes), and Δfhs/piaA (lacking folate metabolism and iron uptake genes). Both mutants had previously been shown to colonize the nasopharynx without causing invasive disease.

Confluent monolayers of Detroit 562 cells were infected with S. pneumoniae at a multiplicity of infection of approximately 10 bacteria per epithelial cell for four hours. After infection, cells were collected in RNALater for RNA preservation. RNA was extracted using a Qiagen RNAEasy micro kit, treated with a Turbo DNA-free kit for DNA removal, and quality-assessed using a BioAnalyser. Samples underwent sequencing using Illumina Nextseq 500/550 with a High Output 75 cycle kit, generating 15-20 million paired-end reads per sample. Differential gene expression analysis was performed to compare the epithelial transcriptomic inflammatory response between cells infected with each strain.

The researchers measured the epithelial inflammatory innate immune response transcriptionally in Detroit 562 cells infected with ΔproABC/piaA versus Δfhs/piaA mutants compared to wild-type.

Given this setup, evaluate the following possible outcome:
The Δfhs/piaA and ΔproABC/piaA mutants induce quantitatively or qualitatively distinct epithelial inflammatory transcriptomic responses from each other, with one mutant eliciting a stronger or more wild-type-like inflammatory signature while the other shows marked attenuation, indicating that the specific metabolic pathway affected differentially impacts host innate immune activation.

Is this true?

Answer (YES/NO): YES